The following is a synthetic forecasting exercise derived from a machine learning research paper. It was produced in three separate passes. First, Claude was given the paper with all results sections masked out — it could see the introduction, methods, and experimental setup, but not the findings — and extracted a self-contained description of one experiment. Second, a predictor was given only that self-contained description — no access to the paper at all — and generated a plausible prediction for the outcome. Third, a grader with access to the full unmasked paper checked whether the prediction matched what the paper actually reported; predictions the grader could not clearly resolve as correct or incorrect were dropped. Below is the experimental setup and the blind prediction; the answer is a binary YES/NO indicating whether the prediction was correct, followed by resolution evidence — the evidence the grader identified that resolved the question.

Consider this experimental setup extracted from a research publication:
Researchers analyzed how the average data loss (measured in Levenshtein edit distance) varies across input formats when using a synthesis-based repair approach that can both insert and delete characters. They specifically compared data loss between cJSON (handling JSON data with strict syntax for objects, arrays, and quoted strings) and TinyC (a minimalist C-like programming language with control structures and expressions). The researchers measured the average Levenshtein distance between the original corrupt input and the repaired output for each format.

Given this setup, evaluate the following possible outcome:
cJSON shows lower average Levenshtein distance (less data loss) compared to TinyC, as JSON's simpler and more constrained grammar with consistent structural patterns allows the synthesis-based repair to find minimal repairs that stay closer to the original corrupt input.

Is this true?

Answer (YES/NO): NO